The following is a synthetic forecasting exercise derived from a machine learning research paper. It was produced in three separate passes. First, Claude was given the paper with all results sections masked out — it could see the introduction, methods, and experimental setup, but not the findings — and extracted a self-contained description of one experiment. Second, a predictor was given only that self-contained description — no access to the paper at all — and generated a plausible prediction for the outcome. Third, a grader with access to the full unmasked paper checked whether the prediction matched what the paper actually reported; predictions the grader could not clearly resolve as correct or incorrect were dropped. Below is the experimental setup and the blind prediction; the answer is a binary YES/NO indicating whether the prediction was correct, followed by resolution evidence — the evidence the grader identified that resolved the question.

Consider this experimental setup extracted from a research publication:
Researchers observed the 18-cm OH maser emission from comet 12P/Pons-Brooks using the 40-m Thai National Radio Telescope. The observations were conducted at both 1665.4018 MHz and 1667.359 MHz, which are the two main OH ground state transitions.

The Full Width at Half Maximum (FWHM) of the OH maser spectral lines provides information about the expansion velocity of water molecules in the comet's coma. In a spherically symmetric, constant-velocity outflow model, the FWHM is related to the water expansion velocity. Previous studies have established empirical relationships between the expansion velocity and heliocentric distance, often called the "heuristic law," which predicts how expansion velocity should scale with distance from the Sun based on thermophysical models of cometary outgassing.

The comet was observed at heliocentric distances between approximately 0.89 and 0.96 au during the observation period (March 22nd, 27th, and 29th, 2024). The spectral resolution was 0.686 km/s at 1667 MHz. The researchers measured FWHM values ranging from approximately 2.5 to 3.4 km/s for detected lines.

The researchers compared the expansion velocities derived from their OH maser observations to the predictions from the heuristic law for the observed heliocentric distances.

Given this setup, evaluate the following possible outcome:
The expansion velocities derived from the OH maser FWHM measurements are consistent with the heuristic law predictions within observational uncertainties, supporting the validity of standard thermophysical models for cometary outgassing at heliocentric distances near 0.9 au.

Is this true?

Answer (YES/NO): YES